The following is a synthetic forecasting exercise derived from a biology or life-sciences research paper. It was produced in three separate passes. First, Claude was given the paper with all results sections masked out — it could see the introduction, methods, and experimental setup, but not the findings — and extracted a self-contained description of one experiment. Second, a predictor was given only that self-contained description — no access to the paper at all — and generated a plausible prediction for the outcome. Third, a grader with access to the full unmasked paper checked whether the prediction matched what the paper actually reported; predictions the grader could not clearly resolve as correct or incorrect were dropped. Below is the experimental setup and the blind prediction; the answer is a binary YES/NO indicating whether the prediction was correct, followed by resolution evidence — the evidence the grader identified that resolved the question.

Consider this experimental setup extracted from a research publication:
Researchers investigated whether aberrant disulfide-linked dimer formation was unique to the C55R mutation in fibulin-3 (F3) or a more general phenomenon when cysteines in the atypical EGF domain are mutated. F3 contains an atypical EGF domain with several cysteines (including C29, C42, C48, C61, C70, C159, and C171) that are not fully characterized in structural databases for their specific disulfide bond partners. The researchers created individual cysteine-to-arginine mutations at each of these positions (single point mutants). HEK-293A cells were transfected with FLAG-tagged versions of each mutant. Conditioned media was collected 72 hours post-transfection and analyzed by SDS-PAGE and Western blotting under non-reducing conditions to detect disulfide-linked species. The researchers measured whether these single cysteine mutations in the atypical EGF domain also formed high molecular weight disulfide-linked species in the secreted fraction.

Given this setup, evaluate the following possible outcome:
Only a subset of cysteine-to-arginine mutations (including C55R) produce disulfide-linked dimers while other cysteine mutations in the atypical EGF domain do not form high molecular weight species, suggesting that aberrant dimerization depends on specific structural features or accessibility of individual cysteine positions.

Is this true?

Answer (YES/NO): NO